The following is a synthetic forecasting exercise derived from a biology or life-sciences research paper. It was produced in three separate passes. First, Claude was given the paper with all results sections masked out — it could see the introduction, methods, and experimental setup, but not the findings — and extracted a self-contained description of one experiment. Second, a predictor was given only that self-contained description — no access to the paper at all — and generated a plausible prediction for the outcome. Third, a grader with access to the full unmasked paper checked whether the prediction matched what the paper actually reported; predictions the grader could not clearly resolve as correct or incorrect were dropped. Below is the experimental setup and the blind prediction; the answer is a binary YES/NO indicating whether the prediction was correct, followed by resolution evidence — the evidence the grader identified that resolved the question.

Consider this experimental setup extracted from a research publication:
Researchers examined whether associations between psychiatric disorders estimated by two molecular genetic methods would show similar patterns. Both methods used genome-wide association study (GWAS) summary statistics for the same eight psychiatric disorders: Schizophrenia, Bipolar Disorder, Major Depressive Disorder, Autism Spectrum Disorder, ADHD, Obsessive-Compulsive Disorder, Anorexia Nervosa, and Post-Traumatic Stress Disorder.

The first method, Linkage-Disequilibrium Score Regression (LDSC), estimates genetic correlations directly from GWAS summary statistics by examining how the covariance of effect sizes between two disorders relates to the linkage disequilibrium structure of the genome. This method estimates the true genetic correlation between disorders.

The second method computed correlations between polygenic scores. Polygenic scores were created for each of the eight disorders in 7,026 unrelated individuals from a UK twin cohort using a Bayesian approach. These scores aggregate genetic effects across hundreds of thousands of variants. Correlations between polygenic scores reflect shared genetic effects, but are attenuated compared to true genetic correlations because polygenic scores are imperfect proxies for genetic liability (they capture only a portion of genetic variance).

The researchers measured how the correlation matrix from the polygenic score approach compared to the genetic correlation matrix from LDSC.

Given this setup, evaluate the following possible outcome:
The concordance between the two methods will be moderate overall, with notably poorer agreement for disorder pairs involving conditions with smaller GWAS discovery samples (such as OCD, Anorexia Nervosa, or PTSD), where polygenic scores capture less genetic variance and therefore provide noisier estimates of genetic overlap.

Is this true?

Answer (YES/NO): NO